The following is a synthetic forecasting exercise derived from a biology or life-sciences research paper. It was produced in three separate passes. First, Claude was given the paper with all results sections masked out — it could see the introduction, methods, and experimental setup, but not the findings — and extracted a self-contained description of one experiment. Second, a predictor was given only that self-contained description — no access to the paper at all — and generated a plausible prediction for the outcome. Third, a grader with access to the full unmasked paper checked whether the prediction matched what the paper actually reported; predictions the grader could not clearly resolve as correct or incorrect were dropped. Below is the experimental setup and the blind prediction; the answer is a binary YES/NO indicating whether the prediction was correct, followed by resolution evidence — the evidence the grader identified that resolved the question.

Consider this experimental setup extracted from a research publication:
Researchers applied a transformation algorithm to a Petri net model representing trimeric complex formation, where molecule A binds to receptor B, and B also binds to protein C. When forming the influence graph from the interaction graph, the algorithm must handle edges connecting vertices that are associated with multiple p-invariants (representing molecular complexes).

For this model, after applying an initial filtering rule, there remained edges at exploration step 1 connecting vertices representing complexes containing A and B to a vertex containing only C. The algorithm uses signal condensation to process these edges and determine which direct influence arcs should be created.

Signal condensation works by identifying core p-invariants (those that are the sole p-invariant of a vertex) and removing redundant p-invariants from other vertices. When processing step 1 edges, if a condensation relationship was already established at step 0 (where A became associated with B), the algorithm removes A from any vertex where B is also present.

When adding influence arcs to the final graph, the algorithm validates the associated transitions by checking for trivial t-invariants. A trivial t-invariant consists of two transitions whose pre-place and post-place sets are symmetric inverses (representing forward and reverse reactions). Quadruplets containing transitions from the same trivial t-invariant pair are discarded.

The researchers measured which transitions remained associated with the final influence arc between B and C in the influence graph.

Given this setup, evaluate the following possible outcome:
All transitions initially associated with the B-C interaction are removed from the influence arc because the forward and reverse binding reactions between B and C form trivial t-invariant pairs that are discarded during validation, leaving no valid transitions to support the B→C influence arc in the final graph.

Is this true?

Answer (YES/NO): NO